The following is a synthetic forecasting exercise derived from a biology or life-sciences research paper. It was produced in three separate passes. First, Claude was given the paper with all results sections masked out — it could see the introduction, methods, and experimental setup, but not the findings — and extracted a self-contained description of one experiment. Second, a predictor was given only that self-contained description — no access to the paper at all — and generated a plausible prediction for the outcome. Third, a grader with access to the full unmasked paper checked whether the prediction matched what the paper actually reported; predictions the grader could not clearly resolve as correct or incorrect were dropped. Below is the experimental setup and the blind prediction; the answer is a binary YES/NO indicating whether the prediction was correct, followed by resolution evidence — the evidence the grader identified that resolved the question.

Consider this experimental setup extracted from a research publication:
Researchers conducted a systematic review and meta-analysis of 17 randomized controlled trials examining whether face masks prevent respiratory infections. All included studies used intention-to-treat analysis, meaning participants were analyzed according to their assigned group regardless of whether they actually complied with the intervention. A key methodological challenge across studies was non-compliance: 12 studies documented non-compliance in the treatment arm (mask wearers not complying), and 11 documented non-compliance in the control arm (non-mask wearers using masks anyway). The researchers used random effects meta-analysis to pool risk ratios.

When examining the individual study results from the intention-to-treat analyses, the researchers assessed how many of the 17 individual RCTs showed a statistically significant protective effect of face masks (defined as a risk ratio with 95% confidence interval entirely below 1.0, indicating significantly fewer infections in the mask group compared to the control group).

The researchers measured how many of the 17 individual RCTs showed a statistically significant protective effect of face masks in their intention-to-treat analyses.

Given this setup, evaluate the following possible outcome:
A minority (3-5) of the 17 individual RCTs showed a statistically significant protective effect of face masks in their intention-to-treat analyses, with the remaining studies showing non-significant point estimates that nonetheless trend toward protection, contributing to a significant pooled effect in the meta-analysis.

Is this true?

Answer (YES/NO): NO